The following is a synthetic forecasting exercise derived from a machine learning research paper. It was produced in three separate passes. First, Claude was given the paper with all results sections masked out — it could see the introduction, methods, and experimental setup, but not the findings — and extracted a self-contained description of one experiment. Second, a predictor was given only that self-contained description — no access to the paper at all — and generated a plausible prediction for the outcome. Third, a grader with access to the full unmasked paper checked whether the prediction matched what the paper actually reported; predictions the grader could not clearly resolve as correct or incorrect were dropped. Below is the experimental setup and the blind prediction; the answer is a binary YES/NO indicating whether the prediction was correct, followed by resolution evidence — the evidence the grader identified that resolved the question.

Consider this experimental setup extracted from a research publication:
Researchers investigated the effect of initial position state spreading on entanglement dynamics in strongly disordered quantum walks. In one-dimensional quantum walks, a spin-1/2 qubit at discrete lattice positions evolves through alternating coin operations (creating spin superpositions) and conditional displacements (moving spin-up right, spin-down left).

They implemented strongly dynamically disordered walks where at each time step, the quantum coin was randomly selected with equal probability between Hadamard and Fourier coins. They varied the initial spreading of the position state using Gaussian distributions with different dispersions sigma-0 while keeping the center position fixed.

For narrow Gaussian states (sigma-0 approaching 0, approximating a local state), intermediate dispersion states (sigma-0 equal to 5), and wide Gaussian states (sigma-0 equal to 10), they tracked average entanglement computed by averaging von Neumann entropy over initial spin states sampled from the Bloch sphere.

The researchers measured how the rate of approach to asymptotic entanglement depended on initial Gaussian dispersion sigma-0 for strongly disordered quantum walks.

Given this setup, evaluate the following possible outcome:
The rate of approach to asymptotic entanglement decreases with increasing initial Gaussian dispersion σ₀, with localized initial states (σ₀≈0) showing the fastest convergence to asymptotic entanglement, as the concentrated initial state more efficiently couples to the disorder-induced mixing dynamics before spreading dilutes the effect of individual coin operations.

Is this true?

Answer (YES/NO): YES